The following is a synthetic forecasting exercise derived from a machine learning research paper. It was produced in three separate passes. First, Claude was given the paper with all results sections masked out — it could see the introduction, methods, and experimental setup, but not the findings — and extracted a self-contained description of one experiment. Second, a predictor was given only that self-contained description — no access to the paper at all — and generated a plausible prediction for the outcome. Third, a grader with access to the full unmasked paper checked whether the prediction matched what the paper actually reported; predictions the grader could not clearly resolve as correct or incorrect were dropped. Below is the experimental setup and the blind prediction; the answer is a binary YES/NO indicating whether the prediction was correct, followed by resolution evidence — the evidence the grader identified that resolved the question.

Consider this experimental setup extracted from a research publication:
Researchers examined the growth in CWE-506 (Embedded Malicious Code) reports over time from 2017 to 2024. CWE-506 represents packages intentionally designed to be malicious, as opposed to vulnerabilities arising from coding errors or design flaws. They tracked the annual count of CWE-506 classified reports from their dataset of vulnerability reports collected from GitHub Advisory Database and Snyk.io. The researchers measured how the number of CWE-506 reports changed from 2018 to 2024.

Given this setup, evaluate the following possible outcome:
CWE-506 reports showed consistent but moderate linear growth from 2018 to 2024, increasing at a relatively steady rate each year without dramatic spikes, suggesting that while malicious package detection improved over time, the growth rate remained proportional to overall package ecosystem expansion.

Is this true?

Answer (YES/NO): NO